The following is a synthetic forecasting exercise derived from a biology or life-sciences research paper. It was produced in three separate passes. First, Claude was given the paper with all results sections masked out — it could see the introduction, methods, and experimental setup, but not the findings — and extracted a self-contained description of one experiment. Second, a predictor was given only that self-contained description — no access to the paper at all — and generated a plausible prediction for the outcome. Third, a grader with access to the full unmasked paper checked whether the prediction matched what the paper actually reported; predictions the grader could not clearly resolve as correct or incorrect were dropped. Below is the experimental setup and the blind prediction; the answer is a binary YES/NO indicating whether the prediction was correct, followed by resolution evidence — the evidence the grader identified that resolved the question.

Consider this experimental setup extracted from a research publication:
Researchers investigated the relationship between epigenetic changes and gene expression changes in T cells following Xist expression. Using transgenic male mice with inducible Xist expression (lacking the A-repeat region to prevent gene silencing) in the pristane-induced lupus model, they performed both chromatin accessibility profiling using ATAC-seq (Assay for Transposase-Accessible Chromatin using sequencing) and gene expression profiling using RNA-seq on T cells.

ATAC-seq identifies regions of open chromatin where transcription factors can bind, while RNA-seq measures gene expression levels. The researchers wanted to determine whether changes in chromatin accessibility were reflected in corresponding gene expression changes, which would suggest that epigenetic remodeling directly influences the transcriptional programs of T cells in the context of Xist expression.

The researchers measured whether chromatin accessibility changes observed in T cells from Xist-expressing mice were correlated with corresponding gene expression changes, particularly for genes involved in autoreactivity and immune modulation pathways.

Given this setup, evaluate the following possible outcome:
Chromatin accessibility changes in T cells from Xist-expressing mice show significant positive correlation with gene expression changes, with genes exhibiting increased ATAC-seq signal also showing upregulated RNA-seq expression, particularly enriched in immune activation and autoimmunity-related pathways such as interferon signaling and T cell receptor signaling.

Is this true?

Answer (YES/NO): NO